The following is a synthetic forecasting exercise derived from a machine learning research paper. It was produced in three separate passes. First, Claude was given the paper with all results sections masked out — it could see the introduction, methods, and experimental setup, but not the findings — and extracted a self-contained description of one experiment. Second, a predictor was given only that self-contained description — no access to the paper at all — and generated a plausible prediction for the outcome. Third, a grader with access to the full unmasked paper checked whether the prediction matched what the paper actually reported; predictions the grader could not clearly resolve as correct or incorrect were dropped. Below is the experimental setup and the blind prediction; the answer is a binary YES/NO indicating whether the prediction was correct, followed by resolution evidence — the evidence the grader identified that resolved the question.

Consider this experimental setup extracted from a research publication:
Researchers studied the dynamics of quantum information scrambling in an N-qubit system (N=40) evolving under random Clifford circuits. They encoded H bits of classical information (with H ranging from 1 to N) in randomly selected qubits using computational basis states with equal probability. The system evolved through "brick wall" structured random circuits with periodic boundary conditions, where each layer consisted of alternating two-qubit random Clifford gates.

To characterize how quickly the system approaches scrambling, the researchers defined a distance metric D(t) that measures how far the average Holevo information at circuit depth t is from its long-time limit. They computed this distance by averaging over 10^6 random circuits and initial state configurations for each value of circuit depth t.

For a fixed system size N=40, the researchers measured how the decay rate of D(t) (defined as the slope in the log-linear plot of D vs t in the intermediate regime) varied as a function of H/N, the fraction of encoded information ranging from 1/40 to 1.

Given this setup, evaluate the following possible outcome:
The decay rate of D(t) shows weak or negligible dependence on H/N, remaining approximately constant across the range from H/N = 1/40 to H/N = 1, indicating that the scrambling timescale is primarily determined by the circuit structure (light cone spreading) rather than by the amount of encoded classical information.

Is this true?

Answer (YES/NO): NO